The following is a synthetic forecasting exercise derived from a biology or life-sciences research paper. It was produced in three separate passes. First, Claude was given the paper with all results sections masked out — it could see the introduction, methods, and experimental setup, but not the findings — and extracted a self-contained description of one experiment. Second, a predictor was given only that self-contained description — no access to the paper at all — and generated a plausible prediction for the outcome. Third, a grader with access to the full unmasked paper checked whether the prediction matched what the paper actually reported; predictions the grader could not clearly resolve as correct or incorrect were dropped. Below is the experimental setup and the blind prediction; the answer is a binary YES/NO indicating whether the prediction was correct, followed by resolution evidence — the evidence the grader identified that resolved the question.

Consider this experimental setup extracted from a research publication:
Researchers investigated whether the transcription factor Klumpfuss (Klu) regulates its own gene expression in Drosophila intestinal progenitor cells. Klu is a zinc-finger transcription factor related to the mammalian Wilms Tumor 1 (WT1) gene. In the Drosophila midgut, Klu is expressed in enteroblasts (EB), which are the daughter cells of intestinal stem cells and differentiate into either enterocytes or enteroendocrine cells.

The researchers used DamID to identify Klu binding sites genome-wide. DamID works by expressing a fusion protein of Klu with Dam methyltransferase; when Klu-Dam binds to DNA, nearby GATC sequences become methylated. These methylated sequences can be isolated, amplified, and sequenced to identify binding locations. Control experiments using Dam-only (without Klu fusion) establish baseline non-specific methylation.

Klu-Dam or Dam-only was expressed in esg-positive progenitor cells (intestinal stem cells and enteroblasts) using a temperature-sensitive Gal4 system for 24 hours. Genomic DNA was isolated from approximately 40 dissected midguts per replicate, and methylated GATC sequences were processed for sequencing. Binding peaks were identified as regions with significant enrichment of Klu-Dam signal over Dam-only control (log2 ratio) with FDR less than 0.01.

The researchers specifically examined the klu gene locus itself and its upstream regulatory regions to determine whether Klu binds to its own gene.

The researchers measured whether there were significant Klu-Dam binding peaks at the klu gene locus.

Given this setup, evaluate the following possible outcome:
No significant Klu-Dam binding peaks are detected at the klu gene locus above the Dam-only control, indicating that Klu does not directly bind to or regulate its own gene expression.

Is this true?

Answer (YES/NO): NO